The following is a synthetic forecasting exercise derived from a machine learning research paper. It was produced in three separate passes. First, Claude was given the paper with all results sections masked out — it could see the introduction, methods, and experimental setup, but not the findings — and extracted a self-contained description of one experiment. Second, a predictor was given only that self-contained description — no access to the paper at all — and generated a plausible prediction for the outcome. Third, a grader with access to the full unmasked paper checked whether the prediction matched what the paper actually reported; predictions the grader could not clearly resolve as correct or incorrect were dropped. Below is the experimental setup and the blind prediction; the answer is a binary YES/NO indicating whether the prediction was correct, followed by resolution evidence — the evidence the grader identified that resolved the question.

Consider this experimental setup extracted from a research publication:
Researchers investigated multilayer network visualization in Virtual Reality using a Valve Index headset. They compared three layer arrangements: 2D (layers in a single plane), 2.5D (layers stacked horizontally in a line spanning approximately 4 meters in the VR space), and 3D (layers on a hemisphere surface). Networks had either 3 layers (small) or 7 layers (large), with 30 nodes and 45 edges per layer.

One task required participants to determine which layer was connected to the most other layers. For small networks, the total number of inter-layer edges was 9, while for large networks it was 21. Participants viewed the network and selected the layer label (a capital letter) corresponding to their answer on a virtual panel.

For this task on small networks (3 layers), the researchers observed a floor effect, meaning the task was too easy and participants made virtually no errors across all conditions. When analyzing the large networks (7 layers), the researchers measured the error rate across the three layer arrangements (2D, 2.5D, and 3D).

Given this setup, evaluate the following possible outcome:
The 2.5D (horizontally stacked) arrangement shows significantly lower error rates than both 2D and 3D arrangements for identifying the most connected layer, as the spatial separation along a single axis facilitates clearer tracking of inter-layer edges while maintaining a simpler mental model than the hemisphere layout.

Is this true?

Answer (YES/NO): NO